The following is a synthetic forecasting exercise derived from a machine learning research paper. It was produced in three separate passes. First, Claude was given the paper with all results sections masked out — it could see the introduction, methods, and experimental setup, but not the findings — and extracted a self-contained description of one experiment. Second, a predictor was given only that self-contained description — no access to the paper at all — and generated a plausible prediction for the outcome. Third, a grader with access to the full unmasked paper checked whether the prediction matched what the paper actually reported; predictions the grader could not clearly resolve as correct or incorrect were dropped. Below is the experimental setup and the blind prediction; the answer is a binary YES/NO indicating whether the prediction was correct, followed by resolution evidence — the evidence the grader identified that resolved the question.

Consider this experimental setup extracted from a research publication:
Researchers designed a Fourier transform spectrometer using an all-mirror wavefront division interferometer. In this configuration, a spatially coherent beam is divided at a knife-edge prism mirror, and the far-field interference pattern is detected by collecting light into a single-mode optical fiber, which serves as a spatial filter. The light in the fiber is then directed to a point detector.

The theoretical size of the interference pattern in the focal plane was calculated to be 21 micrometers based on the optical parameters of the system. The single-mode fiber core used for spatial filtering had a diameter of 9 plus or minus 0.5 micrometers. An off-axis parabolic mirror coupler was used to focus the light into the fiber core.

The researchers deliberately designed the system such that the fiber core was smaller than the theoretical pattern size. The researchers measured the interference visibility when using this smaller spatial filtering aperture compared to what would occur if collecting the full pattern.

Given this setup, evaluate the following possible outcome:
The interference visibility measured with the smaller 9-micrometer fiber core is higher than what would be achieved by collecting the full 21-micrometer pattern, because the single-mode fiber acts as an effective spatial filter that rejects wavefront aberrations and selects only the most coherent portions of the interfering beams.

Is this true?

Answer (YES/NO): NO